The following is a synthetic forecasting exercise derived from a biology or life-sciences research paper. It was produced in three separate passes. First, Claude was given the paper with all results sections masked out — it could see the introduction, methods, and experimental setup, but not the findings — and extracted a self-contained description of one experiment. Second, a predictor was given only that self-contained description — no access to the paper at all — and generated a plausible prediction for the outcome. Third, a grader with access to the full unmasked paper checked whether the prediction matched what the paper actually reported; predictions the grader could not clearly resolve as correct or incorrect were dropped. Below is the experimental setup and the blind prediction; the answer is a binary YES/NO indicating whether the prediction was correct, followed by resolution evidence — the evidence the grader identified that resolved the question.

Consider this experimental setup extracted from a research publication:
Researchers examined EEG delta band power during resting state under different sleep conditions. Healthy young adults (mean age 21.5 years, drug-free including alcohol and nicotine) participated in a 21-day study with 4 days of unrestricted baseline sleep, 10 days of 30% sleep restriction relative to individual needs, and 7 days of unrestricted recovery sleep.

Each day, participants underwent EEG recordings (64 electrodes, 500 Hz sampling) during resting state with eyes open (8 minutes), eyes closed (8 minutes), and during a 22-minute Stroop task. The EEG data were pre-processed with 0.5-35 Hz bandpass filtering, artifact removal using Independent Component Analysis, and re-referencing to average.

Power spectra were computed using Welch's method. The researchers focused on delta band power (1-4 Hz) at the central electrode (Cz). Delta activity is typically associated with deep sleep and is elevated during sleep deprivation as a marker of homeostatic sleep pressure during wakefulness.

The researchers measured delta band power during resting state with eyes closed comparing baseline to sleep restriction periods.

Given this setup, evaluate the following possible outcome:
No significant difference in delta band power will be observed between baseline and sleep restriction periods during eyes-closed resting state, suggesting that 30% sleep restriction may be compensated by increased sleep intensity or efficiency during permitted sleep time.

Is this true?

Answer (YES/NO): YES